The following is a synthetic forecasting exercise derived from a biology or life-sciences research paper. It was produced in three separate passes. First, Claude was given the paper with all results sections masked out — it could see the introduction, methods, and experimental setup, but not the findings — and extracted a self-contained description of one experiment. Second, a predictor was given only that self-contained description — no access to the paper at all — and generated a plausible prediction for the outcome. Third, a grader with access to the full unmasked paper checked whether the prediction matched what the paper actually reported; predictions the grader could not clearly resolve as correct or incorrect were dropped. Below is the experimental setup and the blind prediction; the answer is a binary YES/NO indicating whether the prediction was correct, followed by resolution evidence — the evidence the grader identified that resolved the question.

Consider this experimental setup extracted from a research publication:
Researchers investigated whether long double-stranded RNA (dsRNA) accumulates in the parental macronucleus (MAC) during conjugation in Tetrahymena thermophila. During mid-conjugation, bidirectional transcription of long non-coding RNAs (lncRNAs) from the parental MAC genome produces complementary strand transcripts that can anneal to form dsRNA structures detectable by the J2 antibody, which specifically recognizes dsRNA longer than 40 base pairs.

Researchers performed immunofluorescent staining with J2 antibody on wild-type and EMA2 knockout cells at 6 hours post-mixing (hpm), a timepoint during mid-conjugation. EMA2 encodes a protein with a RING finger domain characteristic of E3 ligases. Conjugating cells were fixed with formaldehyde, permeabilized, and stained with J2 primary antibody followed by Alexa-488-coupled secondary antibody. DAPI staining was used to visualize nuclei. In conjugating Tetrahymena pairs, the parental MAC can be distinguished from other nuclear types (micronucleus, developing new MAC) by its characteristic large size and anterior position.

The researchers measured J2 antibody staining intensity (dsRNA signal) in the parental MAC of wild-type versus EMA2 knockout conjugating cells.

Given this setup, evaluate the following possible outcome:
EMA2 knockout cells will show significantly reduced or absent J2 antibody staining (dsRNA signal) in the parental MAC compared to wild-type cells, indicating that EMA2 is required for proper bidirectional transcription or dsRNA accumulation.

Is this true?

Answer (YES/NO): YES